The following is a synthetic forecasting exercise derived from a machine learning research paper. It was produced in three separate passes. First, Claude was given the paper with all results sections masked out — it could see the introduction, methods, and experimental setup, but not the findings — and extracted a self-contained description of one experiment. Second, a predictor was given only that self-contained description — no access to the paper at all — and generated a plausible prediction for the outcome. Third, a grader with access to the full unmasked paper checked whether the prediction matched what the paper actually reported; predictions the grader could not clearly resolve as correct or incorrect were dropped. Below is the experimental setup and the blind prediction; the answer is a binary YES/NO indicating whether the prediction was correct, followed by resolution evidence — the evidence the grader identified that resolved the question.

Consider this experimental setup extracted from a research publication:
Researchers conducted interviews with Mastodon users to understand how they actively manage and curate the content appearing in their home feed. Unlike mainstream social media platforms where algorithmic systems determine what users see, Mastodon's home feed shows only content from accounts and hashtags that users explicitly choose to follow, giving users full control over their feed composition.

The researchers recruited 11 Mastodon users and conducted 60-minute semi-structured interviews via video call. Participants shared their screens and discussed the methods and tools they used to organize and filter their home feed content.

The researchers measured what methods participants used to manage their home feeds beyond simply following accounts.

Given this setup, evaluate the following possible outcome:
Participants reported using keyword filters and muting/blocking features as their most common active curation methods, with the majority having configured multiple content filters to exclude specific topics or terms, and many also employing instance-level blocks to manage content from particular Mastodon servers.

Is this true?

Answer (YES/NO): NO